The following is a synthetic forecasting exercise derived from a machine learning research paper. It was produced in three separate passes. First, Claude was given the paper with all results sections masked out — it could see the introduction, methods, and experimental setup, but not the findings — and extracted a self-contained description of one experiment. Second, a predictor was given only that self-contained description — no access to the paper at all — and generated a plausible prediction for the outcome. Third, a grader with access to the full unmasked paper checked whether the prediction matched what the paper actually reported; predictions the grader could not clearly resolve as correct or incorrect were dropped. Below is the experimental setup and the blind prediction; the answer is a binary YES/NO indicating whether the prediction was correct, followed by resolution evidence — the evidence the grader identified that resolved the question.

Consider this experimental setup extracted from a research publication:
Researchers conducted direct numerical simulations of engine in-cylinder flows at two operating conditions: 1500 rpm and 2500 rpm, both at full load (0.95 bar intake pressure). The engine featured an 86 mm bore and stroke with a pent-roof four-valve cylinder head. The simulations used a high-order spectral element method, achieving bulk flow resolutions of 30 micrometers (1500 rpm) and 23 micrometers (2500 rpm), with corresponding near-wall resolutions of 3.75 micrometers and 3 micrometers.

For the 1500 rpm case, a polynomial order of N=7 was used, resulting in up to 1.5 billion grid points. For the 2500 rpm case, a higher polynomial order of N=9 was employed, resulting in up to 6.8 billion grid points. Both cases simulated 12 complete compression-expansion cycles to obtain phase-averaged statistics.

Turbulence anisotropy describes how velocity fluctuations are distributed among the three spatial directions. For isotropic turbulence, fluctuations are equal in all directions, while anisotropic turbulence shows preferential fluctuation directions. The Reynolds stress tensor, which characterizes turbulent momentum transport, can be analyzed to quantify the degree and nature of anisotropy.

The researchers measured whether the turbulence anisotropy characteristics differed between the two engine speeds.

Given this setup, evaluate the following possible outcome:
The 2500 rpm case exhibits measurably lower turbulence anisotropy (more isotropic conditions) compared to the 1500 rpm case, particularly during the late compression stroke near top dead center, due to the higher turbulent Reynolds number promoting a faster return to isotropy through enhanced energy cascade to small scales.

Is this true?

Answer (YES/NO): NO